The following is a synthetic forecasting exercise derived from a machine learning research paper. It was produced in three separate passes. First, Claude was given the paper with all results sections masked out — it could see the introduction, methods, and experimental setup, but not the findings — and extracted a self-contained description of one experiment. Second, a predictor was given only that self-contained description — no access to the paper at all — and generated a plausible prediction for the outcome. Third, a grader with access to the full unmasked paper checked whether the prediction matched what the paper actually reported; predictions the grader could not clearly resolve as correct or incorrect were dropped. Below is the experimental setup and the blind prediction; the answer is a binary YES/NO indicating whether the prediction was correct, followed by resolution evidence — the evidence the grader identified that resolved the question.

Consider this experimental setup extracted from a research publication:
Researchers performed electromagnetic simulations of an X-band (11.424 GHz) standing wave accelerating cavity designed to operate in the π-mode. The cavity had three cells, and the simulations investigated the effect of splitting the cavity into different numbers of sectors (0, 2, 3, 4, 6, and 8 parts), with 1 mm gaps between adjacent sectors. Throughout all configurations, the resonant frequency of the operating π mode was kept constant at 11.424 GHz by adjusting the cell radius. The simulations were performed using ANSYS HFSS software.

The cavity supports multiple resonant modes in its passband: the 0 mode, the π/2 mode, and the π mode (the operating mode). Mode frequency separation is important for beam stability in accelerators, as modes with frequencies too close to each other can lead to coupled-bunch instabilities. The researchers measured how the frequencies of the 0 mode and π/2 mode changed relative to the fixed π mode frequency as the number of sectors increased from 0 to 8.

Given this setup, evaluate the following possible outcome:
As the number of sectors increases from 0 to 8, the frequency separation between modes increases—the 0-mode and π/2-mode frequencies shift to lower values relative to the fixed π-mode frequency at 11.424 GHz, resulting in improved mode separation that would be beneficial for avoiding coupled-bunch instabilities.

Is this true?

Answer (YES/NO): NO